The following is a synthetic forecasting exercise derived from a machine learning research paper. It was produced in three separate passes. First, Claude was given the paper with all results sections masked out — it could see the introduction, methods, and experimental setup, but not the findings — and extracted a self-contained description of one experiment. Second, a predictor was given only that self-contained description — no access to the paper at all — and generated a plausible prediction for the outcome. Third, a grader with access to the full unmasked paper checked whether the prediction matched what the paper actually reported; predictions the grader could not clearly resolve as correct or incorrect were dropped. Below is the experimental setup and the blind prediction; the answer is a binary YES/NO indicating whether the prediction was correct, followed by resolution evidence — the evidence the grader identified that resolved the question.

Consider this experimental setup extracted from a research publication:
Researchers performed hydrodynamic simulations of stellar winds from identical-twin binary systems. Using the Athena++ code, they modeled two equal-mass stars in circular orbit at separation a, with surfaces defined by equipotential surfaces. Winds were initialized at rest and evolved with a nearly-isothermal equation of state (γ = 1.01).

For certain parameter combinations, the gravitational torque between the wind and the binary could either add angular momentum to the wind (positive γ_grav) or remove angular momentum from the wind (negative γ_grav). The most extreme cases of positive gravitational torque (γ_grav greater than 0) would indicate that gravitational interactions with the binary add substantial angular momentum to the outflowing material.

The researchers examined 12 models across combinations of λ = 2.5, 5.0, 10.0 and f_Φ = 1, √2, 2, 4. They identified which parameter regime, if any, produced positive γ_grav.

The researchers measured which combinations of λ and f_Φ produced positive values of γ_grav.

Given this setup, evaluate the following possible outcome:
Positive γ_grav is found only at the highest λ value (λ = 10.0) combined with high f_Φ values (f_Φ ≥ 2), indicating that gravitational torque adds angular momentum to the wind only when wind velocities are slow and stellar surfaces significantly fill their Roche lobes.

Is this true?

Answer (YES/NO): NO